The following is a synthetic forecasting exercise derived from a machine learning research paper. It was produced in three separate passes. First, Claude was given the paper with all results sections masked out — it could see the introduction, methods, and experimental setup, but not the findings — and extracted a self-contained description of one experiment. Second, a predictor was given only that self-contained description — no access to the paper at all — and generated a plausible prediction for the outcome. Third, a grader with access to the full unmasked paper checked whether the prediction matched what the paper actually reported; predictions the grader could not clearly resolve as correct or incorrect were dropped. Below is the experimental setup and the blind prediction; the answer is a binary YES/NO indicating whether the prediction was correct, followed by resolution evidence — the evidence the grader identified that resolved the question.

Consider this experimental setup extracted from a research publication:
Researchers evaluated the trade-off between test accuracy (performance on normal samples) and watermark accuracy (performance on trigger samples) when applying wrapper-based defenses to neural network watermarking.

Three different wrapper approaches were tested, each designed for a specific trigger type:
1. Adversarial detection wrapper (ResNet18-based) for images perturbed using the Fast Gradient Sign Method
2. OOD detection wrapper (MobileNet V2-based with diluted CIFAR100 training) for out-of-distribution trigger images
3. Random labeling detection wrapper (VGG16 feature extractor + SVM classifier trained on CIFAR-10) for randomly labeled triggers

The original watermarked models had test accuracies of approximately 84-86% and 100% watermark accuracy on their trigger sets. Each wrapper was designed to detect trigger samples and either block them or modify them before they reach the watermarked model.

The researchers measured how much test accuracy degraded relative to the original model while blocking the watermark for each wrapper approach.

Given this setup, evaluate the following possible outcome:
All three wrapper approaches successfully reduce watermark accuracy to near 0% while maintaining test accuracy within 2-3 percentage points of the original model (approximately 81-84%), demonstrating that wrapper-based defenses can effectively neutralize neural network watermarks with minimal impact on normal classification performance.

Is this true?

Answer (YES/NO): NO